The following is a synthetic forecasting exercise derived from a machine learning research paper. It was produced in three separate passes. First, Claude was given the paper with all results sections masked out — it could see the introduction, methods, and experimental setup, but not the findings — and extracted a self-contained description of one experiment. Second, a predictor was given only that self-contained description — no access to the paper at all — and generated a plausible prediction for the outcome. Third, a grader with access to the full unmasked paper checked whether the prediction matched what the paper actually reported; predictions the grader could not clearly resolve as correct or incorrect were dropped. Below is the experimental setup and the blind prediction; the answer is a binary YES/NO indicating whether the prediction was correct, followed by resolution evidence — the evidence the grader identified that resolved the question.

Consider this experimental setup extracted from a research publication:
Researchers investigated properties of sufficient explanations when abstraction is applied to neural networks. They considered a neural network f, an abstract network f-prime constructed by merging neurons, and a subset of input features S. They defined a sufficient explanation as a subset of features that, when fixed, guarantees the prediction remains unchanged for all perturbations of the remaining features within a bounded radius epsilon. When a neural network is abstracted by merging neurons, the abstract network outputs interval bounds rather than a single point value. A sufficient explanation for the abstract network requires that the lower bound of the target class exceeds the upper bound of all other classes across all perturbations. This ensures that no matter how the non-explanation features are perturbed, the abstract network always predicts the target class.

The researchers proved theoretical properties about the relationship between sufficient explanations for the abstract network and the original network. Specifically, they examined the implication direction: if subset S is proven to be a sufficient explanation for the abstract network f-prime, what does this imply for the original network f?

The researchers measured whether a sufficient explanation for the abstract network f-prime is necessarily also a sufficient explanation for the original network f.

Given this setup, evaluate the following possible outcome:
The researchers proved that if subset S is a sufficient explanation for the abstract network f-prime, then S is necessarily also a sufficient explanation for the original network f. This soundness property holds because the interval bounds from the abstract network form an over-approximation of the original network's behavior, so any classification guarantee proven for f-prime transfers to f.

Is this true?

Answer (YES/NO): YES